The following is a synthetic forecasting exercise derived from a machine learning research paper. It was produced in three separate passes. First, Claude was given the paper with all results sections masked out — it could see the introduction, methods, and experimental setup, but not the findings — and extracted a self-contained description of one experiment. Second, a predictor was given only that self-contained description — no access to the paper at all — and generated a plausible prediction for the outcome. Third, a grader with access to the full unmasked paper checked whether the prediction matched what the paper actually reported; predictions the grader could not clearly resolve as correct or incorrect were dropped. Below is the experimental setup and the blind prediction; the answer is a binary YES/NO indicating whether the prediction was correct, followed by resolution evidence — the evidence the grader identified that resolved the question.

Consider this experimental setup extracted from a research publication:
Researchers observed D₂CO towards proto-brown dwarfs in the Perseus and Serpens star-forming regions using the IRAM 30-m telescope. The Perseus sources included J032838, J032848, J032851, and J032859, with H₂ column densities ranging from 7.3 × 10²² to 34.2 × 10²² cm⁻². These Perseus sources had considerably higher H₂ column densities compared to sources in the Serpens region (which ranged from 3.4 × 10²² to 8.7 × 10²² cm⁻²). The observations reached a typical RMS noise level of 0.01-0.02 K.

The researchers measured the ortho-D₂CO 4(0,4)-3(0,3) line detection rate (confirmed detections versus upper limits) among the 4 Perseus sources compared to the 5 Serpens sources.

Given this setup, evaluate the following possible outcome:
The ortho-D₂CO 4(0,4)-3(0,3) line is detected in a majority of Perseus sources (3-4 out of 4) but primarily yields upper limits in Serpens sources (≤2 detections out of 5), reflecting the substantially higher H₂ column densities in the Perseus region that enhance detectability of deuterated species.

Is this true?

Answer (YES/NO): NO